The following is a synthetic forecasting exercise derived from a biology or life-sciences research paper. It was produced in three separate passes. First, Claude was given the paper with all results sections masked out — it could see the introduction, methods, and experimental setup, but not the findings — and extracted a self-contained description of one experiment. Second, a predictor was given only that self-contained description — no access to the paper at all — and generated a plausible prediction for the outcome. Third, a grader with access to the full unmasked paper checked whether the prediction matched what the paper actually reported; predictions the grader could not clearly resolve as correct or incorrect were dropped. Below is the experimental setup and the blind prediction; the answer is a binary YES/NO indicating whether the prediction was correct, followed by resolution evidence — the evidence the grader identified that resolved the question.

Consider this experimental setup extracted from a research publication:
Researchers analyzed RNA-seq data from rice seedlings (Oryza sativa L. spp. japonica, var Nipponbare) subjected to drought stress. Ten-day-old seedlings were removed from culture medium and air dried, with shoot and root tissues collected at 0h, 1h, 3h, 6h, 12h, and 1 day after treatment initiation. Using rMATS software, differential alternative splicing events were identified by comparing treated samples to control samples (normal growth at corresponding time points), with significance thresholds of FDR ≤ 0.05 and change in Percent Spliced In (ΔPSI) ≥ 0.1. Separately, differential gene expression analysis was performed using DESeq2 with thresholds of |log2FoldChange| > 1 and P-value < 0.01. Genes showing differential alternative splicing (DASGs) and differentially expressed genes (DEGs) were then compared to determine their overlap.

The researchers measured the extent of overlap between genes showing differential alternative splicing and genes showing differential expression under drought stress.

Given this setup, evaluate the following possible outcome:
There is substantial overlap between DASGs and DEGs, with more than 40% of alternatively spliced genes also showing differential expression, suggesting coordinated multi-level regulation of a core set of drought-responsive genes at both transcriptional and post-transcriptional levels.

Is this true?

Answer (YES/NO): NO